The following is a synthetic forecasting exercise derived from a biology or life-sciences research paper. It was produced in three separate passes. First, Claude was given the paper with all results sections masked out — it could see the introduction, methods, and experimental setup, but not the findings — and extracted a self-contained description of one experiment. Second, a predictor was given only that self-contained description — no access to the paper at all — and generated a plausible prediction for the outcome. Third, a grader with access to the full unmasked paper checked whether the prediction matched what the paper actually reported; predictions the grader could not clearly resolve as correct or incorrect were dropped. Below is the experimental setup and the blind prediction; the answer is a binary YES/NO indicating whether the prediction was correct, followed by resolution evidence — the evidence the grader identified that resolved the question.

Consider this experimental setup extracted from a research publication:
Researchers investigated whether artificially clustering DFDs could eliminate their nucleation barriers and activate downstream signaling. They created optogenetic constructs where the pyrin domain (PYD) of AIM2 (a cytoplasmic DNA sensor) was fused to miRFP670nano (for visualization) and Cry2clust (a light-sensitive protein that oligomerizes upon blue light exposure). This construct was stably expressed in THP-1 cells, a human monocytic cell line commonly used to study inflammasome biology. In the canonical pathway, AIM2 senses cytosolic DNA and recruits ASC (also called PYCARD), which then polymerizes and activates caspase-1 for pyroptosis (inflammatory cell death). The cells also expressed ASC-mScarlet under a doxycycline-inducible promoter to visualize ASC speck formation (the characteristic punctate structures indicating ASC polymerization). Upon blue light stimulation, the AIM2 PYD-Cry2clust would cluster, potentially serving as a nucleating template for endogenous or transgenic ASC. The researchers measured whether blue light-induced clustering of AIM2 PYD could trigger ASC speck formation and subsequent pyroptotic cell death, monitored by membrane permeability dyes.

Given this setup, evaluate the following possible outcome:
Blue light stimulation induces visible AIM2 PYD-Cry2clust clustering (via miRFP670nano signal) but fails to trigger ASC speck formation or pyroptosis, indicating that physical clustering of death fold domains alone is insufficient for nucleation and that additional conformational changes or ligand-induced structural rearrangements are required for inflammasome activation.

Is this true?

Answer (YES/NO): NO